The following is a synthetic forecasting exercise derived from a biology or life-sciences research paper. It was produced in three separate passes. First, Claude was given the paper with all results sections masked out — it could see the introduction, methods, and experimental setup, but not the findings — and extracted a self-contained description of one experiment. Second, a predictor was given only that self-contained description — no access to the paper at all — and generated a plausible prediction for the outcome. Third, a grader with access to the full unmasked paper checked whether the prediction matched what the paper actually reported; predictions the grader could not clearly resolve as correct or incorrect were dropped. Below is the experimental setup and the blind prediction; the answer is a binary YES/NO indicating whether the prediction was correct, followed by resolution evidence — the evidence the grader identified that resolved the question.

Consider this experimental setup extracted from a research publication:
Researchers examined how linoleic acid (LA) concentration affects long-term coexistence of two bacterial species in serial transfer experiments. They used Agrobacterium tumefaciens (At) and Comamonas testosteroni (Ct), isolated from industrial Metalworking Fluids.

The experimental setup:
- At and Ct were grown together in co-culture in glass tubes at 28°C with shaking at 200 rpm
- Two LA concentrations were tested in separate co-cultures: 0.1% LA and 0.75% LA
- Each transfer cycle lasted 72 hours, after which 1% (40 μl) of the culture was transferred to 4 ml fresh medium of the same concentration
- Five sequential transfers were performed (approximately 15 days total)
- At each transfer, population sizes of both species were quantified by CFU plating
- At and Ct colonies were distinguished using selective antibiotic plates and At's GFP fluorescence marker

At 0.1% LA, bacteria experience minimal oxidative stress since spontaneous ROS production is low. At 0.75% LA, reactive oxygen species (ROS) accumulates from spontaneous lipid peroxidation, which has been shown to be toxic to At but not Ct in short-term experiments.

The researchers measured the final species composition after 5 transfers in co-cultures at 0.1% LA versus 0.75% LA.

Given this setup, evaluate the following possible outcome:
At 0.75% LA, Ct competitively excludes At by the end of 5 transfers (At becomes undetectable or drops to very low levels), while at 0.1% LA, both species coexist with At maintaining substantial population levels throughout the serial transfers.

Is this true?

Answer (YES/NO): NO